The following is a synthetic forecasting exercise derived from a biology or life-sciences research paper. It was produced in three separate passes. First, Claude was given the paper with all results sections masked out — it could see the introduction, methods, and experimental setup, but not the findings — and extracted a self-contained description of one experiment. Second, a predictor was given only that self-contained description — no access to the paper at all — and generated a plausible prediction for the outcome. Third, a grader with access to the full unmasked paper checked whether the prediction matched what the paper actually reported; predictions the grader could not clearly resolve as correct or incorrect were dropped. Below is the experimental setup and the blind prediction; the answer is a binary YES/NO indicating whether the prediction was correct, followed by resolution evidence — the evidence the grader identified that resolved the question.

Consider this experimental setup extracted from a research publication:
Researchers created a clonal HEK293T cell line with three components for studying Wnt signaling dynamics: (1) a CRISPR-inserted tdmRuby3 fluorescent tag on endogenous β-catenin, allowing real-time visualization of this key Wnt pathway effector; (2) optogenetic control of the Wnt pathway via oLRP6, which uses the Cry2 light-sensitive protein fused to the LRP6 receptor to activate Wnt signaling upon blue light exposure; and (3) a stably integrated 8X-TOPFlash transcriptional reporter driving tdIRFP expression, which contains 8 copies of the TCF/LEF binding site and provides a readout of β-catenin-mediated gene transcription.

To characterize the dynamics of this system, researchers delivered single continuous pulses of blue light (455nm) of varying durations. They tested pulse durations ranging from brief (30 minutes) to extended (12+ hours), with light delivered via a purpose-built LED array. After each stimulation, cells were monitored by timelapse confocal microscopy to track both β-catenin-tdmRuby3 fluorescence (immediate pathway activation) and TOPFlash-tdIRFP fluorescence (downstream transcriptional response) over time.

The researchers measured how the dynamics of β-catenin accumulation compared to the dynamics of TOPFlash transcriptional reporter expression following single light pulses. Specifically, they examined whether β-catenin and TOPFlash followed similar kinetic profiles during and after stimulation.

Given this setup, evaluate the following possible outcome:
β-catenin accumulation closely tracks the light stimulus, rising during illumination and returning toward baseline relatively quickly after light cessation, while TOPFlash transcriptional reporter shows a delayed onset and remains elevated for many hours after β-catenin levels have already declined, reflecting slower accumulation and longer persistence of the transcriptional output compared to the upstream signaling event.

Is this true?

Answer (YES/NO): YES